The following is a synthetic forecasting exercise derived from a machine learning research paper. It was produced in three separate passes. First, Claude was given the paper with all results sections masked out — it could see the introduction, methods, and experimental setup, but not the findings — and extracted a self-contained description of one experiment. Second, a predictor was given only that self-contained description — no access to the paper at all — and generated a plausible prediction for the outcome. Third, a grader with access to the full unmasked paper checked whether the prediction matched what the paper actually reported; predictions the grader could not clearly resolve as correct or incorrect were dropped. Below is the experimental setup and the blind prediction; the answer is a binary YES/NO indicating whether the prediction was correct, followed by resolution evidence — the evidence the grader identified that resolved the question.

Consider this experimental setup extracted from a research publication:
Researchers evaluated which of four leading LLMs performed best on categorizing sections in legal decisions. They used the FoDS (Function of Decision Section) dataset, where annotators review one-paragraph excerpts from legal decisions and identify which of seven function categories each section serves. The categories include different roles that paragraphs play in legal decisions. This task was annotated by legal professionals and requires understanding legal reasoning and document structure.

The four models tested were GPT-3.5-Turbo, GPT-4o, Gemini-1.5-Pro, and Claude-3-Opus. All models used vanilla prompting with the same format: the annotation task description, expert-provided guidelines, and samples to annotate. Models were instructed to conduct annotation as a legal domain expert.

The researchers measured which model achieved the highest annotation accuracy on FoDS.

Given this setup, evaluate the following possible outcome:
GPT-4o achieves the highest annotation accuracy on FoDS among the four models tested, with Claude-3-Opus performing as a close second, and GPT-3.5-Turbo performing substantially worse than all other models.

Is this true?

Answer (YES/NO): NO